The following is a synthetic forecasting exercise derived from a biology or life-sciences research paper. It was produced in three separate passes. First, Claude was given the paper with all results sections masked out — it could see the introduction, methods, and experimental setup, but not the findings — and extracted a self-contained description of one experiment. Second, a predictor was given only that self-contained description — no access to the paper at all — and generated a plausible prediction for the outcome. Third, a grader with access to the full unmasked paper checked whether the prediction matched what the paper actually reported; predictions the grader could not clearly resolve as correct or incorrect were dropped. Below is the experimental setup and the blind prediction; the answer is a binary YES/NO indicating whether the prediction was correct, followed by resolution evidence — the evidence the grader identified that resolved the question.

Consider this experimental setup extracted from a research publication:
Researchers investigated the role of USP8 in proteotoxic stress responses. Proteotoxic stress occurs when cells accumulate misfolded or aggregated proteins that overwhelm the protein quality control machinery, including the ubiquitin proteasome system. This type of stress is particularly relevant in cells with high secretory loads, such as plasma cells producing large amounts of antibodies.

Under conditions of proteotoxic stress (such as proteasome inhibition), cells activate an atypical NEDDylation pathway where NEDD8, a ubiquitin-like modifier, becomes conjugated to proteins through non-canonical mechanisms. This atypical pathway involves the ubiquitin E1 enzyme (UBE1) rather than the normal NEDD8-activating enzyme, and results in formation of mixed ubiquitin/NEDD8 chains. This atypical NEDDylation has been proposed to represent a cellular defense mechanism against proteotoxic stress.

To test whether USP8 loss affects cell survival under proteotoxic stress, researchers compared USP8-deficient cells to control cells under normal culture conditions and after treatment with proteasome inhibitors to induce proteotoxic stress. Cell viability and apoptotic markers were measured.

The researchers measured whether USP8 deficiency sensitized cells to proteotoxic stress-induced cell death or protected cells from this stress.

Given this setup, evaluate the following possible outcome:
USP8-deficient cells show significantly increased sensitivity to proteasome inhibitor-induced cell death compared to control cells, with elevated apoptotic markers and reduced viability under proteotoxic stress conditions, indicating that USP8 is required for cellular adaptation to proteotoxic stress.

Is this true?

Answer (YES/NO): NO